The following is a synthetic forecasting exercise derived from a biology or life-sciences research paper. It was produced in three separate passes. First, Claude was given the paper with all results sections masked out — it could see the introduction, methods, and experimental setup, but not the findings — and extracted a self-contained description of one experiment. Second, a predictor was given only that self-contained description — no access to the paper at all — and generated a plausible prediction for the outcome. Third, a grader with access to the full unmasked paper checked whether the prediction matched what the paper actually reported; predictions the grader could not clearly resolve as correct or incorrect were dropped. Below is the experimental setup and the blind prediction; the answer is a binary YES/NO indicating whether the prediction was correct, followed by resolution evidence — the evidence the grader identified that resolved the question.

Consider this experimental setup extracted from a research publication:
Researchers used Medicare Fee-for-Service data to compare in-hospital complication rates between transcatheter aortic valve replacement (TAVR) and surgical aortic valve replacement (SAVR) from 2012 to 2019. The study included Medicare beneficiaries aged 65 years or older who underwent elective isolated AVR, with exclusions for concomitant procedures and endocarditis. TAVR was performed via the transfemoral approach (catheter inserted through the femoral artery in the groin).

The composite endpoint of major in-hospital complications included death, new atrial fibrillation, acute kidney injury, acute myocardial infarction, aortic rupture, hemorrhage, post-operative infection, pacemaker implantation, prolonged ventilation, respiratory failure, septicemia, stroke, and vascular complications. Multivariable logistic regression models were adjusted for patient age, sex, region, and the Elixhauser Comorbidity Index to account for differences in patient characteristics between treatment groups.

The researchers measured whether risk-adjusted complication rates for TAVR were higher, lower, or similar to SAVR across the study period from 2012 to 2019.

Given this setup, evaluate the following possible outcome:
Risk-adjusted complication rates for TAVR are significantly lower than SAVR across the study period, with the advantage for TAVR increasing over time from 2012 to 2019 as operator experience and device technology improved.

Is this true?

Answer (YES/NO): YES